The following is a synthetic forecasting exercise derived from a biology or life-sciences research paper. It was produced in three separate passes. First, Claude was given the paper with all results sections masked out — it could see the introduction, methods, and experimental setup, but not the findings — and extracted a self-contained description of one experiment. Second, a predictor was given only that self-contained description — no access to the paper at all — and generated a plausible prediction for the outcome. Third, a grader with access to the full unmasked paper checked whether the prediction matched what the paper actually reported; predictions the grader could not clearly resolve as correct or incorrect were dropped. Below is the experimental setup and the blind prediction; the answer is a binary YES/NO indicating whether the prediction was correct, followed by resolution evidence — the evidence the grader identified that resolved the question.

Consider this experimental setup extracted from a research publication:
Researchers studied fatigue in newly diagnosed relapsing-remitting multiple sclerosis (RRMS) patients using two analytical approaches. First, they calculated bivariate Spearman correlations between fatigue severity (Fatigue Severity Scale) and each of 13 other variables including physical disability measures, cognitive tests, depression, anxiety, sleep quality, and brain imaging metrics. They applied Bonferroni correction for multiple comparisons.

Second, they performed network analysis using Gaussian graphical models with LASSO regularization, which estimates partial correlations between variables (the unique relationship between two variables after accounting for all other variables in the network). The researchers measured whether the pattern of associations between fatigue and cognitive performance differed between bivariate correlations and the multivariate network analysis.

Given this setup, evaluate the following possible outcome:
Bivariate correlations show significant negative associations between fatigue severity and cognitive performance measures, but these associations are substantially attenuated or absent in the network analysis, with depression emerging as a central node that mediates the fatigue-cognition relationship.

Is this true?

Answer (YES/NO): YES